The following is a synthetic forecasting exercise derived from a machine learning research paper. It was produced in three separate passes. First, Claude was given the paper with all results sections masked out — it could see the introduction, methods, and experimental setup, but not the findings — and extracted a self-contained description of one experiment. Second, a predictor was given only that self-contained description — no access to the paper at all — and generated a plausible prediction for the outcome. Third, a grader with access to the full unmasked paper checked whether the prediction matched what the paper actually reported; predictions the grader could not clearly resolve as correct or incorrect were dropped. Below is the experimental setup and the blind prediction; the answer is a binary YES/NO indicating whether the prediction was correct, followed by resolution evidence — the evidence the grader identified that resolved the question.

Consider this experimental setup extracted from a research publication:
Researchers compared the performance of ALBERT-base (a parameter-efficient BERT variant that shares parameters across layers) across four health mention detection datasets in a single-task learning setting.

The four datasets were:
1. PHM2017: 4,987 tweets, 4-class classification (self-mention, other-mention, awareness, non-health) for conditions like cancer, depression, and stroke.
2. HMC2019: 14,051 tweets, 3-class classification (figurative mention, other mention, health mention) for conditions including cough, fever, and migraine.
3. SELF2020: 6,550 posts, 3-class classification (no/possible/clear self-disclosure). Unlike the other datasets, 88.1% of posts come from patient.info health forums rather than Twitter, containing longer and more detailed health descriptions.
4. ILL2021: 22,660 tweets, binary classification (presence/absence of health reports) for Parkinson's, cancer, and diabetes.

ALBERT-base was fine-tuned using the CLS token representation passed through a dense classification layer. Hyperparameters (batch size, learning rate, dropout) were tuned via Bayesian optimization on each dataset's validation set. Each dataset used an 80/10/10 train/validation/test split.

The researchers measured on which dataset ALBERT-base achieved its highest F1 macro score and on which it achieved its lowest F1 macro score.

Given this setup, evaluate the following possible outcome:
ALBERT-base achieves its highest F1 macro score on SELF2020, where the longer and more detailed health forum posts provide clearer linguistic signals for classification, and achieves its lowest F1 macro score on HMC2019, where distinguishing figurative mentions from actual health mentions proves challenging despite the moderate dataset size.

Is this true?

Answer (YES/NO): NO